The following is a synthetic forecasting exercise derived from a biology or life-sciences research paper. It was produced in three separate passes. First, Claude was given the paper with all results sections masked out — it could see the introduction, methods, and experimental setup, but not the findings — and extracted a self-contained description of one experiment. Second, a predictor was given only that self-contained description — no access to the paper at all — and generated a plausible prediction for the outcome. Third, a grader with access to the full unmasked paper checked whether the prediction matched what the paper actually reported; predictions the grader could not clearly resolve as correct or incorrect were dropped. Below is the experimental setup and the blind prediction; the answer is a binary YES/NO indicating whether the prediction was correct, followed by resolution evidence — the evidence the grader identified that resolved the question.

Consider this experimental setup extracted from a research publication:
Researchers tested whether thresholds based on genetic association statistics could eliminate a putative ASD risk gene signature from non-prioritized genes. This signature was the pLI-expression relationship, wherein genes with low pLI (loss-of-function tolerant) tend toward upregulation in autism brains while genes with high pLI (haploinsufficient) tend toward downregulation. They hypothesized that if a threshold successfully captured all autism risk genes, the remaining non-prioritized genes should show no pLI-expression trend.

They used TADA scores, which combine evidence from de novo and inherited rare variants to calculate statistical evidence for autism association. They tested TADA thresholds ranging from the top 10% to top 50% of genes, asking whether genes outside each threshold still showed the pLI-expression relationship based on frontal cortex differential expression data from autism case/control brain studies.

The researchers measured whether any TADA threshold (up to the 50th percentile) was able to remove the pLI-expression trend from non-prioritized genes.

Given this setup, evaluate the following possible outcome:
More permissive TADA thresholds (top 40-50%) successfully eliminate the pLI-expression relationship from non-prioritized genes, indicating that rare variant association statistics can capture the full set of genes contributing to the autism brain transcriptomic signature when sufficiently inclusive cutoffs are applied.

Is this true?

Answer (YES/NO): NO